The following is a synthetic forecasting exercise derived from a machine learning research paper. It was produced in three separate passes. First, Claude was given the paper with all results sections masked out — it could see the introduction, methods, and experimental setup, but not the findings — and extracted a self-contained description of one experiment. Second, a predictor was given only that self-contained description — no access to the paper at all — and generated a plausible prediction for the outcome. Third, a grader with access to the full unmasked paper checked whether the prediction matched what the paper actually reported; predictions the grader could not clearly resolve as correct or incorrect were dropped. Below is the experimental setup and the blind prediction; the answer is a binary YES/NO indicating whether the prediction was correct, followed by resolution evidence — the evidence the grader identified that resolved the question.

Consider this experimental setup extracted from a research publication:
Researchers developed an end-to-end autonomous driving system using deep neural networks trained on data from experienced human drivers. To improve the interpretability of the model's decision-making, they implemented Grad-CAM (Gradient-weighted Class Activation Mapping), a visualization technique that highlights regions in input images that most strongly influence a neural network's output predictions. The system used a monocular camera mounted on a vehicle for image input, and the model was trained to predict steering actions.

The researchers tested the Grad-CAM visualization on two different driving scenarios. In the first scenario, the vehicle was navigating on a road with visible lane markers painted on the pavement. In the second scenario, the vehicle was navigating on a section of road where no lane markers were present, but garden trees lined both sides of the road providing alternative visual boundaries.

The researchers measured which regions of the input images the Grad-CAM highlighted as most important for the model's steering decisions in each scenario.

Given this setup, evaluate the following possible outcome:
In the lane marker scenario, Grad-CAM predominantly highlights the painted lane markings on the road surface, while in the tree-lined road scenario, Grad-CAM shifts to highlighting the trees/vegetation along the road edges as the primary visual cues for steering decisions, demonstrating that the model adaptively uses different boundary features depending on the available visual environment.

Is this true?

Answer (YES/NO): YES